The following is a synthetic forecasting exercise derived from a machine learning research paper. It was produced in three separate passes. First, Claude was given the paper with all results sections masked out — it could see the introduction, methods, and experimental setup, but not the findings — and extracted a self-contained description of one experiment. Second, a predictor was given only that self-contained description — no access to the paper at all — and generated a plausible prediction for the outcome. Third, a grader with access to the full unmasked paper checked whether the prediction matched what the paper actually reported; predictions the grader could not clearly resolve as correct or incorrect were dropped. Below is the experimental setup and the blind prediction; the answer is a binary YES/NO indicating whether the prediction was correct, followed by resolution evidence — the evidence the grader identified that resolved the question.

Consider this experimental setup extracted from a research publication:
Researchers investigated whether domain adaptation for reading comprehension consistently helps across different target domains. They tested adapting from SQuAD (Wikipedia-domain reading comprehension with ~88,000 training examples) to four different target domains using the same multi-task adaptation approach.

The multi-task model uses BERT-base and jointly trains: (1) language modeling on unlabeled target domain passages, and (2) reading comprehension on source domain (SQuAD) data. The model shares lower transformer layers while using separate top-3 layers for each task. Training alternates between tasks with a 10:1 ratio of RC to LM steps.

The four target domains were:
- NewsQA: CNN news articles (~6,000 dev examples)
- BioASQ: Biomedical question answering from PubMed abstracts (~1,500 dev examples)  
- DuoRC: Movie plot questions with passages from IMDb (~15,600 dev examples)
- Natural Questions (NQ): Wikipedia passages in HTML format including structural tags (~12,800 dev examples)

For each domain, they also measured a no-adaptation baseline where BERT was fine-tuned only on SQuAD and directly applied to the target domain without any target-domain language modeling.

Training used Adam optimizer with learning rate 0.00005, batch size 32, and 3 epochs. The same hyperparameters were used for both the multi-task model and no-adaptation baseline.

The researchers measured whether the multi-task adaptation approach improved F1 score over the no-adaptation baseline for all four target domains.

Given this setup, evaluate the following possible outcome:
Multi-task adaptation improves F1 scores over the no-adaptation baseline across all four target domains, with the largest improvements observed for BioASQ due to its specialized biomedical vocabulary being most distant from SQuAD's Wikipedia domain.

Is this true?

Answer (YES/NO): NO